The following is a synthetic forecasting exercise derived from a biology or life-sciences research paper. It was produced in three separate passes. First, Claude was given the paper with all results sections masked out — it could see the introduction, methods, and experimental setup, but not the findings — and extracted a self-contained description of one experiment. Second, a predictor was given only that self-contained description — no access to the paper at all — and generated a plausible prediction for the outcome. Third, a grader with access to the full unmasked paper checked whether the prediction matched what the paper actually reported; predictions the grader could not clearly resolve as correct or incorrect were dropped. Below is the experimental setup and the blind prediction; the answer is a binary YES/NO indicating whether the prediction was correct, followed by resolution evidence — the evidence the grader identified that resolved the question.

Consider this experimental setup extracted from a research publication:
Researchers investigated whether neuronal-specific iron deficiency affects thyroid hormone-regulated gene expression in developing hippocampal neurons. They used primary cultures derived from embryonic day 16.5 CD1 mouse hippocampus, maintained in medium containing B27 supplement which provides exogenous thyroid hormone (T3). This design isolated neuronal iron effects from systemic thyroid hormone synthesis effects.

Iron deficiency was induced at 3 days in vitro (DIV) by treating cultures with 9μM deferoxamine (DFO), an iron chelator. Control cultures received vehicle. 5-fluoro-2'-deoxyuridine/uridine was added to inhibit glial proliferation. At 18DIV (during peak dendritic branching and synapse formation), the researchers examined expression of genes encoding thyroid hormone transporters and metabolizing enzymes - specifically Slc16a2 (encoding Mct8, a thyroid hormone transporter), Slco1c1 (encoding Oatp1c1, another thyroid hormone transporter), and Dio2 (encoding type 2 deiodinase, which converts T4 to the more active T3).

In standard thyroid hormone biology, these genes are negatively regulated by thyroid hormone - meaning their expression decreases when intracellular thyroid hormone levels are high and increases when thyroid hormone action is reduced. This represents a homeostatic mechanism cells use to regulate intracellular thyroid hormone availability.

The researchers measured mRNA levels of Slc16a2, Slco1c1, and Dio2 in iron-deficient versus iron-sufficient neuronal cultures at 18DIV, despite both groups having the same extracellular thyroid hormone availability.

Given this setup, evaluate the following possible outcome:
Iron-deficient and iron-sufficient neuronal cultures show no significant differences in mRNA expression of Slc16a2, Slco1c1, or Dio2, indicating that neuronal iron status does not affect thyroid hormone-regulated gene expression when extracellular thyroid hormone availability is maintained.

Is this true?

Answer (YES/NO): NO